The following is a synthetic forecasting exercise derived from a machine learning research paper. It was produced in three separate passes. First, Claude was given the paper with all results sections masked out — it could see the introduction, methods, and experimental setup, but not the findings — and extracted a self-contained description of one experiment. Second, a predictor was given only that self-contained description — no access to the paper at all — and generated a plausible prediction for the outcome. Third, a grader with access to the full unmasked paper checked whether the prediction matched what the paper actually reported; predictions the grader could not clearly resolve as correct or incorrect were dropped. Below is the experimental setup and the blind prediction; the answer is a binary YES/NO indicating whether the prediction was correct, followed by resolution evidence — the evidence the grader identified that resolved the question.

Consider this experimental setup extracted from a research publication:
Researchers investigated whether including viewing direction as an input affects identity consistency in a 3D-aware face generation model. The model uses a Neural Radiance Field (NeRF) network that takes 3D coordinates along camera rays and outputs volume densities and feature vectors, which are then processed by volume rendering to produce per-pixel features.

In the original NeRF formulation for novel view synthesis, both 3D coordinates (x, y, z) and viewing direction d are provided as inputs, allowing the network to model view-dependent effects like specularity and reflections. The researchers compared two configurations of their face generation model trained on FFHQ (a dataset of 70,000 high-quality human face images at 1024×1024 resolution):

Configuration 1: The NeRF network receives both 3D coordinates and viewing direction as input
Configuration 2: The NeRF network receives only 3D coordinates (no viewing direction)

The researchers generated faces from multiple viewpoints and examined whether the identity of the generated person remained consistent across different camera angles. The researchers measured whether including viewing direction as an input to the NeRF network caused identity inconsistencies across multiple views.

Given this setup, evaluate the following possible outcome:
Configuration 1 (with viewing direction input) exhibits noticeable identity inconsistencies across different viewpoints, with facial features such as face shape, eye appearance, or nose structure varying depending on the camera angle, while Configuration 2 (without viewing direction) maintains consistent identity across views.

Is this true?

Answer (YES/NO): YES